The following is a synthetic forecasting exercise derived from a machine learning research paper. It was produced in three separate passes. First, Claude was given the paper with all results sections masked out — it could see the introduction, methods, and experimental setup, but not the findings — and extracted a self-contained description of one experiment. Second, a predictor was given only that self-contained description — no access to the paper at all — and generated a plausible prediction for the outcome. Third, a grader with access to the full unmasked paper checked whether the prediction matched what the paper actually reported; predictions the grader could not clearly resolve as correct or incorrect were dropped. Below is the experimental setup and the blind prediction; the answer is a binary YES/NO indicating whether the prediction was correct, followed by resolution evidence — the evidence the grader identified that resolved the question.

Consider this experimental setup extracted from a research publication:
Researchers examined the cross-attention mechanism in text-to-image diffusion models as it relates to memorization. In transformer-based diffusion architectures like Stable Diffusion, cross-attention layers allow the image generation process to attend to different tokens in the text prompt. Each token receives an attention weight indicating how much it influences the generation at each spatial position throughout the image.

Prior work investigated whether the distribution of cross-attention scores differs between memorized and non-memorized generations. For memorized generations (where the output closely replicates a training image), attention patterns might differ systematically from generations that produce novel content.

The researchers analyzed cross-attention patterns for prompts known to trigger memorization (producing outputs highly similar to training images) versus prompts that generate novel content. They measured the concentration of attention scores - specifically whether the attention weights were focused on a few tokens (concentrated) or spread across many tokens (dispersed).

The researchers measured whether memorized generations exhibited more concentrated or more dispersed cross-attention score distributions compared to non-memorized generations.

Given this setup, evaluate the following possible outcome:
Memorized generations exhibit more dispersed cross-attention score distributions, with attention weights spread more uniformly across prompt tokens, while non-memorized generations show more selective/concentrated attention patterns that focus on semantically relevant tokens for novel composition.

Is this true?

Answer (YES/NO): YES